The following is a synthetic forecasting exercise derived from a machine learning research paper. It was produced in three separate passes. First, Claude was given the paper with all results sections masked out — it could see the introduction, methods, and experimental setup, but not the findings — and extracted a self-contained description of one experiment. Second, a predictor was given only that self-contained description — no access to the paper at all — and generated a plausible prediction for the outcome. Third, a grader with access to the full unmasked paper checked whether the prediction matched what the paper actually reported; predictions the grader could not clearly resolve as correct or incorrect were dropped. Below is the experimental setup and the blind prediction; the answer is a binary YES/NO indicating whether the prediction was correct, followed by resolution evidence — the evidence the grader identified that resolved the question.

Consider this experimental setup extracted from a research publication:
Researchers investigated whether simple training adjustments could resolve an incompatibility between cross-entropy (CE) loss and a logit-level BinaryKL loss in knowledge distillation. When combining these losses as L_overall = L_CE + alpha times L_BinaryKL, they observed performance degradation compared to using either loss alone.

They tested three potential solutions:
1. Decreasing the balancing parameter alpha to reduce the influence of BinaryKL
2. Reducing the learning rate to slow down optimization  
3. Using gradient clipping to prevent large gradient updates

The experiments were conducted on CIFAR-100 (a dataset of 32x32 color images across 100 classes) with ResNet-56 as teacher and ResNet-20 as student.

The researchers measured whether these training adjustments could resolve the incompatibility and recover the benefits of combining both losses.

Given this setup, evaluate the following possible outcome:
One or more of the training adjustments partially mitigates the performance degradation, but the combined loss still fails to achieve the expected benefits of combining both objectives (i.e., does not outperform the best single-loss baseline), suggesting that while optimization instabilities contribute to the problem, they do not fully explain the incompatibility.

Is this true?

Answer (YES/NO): NO